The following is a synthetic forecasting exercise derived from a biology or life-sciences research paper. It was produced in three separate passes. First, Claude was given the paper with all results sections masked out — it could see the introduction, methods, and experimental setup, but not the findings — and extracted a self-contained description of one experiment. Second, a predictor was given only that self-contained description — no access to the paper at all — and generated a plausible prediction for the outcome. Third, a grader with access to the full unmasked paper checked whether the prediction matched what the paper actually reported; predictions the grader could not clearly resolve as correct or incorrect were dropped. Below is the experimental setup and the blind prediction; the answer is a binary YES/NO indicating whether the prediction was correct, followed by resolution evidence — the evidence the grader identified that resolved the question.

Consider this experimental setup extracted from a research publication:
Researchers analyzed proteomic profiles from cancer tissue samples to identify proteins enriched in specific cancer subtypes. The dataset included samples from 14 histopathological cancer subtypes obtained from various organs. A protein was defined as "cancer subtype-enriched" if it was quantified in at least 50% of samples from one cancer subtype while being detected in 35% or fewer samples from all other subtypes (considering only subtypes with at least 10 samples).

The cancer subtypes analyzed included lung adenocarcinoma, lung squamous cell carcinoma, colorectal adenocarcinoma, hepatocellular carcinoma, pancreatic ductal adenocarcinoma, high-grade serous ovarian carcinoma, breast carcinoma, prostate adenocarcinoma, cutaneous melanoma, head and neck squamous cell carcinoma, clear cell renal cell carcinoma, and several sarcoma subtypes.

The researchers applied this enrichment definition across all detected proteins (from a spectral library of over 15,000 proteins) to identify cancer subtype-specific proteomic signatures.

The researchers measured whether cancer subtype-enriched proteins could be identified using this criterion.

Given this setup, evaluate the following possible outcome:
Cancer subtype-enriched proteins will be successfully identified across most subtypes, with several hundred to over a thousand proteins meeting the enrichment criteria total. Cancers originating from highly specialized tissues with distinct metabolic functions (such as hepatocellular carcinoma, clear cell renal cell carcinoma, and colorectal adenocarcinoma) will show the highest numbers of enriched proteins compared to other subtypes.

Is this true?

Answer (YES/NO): NO